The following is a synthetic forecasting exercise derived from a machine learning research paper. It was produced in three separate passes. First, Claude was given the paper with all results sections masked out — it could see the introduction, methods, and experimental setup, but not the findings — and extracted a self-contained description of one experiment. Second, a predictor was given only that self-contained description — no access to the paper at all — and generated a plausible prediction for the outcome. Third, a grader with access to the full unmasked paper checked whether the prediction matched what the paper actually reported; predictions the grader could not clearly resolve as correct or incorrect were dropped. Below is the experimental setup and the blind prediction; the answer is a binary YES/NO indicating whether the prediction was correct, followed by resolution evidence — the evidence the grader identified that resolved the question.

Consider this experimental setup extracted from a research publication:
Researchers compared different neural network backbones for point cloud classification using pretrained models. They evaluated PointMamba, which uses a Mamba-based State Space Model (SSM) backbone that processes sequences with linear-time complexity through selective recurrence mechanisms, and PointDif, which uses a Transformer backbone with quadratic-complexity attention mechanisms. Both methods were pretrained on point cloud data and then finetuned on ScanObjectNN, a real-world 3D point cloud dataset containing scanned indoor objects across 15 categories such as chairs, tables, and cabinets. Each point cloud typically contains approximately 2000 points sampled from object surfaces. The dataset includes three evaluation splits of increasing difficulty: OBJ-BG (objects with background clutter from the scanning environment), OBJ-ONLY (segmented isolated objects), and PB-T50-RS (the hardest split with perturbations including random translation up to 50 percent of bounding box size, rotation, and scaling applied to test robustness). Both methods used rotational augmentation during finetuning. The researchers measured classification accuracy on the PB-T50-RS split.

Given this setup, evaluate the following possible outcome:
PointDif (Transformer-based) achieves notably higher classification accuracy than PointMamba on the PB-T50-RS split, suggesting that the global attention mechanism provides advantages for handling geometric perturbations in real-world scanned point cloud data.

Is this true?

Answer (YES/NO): NO